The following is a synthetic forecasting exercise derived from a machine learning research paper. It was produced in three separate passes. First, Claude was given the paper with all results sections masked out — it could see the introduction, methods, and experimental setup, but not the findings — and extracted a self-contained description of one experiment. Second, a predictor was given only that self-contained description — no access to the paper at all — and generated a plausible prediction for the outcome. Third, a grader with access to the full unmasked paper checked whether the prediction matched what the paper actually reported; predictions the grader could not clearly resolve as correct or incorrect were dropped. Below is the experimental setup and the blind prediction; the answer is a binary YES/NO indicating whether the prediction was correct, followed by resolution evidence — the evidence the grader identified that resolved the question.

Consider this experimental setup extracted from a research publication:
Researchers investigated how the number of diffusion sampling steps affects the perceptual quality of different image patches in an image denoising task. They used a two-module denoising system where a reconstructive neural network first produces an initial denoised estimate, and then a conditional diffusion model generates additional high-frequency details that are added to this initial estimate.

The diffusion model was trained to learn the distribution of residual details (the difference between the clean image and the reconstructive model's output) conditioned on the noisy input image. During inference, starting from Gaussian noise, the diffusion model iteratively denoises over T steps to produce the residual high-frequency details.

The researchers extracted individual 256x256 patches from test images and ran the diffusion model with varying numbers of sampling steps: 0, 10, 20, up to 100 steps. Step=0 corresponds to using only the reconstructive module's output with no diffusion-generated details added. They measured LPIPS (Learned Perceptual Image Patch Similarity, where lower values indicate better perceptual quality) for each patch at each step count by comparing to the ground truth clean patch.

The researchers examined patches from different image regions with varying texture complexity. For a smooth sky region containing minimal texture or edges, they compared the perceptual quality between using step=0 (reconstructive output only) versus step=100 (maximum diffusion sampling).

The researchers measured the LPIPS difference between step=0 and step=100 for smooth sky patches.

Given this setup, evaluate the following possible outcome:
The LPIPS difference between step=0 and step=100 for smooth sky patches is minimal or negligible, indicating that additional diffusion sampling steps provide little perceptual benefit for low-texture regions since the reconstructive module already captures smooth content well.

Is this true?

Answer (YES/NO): YES